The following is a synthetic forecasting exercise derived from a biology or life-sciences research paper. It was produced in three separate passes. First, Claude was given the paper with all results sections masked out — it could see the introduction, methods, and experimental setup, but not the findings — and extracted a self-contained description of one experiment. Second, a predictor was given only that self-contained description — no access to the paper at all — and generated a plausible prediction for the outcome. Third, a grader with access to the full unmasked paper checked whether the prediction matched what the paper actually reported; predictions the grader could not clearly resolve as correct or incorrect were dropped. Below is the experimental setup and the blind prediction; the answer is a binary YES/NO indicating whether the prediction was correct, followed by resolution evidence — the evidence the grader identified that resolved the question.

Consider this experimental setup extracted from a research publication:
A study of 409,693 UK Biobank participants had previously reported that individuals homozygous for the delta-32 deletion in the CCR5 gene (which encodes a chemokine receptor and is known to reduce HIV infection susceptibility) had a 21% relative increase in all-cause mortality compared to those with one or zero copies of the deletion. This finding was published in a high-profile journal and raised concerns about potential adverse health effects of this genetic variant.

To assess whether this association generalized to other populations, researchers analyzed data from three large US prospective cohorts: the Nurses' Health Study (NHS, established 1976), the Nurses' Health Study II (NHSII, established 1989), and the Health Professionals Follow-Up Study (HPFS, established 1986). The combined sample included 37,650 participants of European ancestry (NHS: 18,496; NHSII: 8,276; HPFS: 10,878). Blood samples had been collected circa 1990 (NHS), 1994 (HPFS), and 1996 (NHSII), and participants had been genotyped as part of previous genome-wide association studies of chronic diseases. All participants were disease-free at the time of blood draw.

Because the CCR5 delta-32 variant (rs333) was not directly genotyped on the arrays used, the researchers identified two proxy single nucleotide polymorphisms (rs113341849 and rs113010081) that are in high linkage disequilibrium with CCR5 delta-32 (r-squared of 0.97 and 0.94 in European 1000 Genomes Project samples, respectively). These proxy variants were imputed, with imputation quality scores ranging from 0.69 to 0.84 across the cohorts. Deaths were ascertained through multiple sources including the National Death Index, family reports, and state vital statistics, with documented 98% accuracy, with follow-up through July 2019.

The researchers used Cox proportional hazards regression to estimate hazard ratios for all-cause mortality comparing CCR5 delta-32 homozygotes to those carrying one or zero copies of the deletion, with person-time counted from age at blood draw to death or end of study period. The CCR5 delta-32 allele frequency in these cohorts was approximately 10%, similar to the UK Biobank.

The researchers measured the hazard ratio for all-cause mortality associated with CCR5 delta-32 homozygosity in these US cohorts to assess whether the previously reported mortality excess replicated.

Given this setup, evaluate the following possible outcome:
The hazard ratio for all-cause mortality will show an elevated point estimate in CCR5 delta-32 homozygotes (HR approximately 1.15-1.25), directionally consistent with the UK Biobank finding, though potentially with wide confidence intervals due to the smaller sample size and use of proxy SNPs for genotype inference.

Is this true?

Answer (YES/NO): NO